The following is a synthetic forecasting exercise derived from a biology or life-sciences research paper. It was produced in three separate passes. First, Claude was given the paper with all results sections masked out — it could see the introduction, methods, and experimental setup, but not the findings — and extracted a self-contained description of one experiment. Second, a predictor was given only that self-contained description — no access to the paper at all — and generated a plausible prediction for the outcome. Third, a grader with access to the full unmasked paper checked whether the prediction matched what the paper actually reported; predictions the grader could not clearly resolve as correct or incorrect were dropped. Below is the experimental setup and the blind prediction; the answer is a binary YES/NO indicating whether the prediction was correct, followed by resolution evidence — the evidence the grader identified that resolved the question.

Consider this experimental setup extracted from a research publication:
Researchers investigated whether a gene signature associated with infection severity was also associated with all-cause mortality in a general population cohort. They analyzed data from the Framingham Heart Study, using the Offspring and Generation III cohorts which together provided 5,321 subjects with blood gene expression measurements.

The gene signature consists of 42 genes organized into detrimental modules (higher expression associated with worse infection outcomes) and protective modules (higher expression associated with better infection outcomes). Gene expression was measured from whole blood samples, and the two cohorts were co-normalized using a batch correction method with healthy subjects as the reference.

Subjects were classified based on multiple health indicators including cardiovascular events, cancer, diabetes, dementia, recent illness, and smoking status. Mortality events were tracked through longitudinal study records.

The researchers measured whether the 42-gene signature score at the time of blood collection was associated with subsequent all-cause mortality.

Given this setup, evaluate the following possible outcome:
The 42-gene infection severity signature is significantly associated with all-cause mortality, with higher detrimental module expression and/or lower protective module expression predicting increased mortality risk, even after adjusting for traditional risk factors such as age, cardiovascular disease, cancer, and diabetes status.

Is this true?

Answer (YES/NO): YES